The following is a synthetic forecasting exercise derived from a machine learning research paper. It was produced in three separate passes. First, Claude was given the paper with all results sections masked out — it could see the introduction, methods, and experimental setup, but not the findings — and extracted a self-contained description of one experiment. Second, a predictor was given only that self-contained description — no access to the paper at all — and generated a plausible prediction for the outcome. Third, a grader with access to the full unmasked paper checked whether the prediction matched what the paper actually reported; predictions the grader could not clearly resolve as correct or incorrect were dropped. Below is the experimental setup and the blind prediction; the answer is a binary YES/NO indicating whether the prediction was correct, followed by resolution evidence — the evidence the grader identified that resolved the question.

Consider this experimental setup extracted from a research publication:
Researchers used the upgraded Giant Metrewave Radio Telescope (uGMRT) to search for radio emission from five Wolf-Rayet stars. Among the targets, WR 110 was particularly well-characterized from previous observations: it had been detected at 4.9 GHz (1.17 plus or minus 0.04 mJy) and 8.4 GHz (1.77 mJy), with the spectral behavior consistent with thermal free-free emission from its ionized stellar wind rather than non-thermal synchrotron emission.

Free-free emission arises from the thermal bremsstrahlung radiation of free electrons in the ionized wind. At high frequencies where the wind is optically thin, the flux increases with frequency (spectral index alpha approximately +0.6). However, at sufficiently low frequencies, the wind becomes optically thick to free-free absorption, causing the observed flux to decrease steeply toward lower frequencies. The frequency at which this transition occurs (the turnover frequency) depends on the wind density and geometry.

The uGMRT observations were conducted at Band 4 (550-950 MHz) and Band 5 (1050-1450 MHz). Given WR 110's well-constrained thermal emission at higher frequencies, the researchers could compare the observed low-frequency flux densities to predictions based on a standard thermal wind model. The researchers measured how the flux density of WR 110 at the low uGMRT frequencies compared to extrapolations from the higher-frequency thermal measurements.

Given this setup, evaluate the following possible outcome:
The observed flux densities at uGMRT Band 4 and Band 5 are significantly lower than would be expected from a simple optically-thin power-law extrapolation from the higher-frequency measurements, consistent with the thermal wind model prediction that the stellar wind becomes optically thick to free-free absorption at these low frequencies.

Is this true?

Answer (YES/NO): NO